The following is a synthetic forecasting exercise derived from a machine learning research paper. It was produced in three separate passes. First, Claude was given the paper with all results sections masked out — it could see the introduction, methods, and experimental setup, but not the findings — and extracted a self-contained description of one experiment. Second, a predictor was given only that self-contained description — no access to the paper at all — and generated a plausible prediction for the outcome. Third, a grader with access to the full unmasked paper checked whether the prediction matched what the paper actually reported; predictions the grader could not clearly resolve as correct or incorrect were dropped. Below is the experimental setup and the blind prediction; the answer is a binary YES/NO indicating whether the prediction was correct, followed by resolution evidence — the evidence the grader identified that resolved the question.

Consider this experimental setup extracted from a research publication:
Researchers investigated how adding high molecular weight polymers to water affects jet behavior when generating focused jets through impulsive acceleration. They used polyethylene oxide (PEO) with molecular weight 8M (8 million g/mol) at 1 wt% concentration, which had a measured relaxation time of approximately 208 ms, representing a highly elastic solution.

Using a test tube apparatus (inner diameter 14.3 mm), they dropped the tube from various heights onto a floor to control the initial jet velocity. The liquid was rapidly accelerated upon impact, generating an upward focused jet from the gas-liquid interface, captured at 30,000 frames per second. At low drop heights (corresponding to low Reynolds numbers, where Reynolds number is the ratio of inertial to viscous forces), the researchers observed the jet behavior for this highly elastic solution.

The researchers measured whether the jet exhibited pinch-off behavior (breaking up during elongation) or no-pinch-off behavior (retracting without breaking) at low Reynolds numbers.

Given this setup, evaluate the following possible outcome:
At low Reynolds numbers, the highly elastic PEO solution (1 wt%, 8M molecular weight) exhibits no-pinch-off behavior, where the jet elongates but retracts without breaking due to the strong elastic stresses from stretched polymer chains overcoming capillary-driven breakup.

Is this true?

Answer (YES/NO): NO